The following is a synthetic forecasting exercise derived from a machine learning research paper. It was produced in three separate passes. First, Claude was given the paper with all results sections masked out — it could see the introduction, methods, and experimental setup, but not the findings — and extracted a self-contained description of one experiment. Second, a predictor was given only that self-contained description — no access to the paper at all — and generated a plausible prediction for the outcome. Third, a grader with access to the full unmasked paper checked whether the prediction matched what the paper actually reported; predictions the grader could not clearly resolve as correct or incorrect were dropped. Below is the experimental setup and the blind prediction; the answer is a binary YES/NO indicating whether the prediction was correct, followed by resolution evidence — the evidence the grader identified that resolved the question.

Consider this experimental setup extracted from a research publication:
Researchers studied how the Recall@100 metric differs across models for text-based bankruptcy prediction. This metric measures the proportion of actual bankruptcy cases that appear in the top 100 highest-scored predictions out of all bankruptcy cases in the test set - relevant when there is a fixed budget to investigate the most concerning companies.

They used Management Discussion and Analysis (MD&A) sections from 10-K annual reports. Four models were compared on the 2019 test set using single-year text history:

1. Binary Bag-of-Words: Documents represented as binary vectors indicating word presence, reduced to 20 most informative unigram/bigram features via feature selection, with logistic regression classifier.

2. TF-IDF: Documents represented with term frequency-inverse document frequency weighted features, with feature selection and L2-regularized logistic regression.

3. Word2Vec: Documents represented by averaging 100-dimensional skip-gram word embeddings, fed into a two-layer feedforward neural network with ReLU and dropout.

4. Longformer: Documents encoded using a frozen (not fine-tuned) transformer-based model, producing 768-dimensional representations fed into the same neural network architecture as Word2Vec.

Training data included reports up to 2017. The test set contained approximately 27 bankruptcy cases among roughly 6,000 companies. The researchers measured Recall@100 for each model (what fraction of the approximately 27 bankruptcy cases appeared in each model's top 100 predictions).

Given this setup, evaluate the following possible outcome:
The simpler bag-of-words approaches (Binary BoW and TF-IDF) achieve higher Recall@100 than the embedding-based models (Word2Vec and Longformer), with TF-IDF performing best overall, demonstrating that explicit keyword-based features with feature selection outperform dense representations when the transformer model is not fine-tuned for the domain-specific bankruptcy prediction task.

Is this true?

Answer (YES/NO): NO